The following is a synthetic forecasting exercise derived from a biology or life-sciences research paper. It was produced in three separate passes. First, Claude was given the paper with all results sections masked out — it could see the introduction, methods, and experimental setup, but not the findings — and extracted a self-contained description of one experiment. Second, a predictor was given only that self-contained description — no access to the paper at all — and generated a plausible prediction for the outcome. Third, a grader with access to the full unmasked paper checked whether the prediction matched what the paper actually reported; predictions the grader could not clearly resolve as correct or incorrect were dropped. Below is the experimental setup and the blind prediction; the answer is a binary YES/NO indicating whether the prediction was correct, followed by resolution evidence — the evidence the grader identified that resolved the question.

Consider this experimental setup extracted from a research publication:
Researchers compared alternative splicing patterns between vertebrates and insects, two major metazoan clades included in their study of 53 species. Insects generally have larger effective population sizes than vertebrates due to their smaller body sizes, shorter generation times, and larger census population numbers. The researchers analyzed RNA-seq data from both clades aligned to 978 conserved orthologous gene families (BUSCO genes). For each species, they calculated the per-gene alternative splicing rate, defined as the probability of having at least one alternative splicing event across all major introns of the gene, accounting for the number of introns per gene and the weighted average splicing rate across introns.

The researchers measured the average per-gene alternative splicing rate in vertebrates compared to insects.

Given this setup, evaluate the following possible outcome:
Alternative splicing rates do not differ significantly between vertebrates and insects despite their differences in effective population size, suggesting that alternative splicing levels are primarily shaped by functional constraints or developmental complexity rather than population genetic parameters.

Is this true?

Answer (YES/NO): NO